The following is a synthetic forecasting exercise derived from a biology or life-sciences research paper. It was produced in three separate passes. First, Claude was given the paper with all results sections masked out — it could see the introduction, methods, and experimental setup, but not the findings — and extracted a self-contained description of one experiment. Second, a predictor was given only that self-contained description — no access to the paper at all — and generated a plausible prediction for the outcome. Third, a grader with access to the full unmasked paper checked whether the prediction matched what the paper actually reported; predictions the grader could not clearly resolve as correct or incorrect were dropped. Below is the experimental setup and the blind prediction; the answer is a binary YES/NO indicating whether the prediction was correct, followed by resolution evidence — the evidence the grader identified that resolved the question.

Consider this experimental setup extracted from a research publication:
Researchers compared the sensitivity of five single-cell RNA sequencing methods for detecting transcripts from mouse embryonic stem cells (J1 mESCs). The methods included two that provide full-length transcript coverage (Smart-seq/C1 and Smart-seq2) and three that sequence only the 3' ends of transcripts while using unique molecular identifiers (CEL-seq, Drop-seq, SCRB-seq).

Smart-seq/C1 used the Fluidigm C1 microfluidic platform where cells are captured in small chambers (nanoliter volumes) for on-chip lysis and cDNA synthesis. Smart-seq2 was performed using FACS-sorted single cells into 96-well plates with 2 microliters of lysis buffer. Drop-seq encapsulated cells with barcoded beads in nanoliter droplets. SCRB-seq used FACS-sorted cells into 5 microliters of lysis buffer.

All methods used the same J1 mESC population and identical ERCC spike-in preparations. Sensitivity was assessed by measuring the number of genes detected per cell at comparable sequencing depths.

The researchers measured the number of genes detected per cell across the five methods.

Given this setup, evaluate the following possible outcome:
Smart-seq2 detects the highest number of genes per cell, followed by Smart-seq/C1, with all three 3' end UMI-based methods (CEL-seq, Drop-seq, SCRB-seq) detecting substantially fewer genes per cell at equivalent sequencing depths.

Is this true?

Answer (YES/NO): NO